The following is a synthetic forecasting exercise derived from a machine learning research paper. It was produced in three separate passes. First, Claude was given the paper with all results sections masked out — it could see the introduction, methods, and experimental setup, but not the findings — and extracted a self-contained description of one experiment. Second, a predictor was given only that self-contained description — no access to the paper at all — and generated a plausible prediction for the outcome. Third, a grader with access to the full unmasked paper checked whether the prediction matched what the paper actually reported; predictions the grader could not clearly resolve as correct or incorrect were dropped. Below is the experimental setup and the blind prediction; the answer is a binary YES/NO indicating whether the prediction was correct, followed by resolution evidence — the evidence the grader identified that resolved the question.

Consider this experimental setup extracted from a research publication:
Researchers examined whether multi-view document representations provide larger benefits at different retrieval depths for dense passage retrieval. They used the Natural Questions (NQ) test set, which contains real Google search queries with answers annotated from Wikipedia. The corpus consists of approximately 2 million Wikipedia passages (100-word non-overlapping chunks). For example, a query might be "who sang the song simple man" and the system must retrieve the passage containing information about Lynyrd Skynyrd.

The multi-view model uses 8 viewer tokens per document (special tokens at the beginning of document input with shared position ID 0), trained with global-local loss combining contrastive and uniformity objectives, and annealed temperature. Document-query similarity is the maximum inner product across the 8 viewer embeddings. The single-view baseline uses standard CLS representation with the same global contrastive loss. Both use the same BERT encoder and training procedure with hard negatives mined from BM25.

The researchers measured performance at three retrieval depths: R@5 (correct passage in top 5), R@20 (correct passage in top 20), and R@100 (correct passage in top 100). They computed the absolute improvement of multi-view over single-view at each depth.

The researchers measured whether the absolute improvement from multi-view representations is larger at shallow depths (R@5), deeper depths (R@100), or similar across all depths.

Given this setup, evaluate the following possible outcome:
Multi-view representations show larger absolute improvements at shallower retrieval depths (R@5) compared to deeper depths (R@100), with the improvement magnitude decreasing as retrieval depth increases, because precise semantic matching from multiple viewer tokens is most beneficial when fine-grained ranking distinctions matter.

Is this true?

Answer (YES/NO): YES